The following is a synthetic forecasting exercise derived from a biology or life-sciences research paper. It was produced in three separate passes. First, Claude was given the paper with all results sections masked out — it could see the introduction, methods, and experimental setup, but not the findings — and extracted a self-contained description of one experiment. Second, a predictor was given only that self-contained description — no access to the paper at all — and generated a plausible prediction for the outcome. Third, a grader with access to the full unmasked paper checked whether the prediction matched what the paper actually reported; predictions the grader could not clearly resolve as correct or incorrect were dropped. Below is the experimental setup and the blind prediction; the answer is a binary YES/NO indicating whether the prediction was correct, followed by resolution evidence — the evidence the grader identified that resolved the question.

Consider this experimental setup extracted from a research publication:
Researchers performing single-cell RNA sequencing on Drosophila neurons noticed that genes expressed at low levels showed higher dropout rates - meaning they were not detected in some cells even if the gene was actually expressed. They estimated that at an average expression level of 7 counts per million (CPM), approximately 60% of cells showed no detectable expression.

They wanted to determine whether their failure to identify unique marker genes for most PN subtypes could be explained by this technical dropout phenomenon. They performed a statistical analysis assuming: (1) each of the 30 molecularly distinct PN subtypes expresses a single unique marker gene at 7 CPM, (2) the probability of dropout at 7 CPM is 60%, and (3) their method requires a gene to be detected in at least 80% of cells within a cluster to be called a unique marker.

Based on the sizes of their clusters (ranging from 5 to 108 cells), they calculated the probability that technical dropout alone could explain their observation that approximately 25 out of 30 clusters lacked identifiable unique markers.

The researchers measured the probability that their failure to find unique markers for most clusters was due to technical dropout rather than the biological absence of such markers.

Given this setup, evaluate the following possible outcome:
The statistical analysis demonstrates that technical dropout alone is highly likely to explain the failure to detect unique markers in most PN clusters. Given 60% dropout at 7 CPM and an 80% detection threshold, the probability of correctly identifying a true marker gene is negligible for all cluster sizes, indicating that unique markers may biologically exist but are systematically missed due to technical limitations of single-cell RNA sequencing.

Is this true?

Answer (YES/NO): NO